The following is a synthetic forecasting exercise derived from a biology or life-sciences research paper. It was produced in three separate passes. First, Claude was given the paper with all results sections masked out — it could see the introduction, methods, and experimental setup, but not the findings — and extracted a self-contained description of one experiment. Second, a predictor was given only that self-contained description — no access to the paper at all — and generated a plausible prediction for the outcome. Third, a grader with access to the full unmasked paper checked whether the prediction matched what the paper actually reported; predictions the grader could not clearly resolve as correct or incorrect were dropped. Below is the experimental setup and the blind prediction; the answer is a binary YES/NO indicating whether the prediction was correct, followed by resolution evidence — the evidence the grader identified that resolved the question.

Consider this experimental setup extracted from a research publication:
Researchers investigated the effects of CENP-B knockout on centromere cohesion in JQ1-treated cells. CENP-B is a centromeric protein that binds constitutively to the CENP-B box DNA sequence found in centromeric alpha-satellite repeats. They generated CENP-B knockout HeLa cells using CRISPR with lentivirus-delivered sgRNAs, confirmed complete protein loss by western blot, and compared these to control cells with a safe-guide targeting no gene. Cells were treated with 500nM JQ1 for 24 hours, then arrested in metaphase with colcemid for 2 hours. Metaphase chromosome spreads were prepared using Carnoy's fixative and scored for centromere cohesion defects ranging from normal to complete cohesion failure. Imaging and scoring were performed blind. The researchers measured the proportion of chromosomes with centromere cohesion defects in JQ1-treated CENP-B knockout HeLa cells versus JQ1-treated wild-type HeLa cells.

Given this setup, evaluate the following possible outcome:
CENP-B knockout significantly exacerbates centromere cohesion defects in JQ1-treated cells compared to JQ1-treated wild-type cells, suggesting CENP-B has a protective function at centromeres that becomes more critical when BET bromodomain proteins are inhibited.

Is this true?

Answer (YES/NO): YES